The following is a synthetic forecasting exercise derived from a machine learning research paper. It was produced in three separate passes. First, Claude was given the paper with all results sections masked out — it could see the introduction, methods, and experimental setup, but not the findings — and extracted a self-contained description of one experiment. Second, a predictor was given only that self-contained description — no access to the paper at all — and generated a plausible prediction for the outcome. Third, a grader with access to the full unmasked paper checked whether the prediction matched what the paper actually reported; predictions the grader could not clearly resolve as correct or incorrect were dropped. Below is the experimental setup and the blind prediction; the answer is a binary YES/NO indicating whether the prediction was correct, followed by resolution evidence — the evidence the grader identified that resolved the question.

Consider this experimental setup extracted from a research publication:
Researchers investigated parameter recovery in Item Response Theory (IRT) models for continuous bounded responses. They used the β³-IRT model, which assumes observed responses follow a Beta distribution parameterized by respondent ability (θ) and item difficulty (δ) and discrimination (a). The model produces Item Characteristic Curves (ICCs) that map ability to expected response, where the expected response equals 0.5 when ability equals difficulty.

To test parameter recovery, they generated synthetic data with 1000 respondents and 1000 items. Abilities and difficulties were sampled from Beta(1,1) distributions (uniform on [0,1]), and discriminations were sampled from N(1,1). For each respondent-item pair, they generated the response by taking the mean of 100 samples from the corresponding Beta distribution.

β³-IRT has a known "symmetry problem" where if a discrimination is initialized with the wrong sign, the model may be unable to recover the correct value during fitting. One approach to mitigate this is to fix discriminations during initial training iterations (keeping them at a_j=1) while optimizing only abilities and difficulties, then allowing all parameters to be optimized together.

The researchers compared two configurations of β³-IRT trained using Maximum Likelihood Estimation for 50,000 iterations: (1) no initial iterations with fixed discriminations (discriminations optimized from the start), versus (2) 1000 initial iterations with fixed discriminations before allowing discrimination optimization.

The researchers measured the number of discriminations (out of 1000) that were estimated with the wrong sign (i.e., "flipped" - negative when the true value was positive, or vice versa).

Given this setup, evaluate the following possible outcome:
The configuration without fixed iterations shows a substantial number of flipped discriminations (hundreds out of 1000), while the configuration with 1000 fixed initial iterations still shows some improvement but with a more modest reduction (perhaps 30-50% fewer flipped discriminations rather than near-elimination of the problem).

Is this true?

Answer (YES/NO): NO